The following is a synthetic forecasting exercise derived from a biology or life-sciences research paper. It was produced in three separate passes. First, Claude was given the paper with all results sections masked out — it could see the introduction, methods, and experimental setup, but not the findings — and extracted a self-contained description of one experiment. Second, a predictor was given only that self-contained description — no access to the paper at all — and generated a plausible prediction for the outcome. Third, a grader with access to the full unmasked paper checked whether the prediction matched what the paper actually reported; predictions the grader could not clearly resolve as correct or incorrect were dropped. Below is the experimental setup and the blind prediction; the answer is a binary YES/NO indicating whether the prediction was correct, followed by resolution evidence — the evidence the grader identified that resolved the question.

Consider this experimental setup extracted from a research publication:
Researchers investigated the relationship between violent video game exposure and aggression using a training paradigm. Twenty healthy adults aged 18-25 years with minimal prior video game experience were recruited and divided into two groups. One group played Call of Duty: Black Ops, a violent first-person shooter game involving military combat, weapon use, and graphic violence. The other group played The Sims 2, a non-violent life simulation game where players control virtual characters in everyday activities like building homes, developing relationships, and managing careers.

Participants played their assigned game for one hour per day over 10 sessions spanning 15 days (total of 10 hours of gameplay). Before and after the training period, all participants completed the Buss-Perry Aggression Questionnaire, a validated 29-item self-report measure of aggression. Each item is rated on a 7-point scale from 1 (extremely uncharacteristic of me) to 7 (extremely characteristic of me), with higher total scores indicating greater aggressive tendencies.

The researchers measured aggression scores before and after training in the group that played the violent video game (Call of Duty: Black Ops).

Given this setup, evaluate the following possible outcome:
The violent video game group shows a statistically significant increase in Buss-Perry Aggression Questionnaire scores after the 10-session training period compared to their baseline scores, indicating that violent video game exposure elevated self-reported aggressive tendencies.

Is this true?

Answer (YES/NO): NO